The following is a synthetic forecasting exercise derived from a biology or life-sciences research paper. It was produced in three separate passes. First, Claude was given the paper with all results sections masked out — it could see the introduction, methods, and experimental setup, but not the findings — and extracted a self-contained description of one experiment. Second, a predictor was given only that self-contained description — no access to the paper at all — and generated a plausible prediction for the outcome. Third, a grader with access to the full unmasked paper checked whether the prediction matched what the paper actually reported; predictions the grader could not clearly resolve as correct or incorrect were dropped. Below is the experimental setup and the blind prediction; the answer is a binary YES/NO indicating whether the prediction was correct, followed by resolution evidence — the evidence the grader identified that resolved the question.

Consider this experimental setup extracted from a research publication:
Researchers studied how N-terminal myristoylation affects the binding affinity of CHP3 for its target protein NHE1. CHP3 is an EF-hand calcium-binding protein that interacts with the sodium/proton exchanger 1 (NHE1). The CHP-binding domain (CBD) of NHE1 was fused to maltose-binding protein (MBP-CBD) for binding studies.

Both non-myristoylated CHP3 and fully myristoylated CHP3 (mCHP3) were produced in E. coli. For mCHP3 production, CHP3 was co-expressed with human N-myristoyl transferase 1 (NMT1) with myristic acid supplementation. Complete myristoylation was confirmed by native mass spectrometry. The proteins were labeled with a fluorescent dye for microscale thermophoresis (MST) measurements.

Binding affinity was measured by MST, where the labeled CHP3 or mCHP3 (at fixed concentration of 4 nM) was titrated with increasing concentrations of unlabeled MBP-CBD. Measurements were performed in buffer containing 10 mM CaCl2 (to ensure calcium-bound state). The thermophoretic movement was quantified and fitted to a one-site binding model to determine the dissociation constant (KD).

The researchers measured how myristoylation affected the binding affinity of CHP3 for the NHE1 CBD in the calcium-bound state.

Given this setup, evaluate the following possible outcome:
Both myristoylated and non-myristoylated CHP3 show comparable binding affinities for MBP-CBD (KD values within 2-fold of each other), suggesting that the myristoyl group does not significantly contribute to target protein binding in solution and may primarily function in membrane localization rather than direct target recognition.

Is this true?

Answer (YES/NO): NO